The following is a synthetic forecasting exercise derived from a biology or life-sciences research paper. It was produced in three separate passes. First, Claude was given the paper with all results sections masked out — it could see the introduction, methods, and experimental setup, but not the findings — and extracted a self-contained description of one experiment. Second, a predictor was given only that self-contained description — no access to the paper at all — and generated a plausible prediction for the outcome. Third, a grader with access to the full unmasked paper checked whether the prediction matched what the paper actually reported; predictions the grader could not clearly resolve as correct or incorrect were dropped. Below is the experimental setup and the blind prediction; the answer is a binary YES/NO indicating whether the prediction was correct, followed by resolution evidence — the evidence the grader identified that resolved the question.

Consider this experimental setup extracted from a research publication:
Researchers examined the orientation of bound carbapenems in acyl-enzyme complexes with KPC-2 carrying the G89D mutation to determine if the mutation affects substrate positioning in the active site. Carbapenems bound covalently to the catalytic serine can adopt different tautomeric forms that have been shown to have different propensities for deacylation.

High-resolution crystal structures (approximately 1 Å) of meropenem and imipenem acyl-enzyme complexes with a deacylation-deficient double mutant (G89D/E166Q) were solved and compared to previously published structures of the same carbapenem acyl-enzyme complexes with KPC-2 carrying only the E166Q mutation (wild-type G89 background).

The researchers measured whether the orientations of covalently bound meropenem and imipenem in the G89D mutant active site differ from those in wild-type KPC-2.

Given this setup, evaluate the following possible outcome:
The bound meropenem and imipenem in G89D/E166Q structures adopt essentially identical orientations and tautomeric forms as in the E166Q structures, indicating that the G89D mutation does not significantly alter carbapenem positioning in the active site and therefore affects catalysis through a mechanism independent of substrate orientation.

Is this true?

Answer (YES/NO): YES